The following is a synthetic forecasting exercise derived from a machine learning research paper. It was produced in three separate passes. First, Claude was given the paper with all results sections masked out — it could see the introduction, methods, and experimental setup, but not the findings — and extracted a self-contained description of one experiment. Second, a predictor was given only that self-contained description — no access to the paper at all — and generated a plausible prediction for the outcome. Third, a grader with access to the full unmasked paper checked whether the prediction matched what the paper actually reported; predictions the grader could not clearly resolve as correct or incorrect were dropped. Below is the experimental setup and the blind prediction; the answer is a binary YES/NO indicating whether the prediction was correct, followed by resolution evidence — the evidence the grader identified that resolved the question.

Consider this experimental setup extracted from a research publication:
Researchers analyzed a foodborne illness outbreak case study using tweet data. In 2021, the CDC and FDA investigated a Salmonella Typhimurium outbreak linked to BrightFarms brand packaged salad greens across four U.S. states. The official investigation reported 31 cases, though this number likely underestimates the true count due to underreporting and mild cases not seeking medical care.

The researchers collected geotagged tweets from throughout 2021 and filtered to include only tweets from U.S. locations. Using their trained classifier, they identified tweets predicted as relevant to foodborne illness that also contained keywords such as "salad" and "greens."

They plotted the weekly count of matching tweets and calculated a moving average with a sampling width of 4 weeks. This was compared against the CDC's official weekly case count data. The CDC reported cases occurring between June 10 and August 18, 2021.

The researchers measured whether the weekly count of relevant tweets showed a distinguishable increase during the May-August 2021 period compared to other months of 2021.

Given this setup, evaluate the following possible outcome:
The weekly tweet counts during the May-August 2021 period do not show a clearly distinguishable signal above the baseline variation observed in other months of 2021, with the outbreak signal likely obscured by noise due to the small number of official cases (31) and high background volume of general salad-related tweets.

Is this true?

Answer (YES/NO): NO